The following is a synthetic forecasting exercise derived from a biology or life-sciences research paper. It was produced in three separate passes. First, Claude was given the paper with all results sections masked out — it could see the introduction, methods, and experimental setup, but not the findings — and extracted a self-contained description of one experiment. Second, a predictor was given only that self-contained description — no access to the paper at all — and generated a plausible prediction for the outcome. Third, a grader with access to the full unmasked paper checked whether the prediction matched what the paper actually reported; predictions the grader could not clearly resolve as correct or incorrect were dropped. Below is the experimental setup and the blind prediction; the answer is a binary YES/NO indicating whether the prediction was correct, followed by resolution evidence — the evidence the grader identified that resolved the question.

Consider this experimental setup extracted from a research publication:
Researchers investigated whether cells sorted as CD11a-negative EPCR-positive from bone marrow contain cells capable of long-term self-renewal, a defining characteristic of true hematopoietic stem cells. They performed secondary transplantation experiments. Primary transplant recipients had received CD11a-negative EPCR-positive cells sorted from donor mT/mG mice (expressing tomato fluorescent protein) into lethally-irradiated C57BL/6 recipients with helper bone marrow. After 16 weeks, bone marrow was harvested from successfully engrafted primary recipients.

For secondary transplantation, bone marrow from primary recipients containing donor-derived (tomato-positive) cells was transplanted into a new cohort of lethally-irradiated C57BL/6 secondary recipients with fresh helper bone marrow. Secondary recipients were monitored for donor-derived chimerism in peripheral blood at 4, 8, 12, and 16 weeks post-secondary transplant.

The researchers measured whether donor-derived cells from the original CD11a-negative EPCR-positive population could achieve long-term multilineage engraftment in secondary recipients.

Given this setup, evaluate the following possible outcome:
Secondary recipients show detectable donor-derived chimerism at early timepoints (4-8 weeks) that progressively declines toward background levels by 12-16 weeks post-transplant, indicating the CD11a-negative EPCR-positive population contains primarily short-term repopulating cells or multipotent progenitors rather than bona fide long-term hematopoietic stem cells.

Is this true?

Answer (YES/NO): NO